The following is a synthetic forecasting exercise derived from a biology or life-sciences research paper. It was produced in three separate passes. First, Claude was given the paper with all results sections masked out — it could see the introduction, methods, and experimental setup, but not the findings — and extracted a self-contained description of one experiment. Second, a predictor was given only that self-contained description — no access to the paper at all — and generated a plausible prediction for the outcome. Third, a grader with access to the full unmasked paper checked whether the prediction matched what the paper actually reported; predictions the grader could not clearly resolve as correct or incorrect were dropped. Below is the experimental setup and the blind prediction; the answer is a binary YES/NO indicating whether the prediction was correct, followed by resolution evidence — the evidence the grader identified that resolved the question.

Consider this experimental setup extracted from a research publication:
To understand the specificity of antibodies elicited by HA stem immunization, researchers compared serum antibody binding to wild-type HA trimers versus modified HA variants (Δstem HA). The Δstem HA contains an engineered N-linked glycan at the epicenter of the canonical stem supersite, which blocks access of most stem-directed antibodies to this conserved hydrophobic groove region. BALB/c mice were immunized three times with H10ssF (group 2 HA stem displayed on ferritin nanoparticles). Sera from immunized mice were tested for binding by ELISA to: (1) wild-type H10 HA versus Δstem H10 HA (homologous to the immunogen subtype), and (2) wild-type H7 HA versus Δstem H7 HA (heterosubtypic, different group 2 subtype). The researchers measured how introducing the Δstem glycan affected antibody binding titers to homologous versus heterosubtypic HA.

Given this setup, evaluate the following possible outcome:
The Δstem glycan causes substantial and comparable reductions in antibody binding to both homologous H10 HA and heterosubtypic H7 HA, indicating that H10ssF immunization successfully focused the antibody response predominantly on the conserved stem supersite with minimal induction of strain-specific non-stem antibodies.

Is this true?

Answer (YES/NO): NO